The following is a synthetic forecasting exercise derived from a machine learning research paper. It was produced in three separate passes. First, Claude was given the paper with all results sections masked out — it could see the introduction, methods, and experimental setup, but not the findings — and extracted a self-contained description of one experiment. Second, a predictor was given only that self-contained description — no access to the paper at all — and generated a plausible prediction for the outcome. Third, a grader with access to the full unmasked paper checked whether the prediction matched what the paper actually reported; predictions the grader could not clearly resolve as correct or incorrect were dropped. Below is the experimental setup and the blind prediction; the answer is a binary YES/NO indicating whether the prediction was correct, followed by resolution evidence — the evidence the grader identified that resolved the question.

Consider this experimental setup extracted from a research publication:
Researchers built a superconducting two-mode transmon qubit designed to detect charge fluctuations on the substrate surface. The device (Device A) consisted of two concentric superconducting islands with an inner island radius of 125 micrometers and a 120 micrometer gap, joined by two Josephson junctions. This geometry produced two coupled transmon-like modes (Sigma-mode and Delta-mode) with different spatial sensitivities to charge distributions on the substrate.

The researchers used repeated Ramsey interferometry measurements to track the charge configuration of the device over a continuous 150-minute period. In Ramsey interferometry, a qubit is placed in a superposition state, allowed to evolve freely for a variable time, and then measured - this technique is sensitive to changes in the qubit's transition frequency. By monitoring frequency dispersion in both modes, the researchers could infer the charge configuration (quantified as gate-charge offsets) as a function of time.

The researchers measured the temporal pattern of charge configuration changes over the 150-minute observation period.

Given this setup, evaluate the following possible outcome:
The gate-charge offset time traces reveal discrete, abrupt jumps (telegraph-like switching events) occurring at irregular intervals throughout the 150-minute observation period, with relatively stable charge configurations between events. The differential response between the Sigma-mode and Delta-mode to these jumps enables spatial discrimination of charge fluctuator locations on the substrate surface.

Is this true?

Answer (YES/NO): NO